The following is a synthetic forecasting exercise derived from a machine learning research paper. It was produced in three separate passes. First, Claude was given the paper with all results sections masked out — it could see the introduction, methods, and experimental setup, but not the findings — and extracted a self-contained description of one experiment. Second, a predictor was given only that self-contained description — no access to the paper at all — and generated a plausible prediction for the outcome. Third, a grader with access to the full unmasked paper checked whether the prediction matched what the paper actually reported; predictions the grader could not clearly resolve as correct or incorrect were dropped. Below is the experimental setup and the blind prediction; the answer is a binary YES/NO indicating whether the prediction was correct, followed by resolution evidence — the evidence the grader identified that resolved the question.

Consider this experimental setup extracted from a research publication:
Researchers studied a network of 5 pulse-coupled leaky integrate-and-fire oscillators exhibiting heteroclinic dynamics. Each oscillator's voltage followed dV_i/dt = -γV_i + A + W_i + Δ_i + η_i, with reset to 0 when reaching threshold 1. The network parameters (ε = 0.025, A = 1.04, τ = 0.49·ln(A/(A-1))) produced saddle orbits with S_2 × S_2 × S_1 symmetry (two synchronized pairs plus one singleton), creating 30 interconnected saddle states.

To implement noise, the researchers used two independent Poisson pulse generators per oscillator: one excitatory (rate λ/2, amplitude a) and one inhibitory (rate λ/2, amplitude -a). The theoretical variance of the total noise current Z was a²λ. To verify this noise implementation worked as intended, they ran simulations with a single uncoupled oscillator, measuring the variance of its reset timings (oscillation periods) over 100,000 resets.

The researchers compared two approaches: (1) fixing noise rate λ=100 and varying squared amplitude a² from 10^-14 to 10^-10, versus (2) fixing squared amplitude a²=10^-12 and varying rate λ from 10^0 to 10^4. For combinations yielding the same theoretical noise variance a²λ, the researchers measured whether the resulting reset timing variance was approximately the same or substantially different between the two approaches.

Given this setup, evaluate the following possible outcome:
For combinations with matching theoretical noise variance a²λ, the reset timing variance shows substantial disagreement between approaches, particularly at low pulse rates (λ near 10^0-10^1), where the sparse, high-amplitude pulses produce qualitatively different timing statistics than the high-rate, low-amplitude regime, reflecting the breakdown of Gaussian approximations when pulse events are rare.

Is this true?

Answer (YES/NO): NO